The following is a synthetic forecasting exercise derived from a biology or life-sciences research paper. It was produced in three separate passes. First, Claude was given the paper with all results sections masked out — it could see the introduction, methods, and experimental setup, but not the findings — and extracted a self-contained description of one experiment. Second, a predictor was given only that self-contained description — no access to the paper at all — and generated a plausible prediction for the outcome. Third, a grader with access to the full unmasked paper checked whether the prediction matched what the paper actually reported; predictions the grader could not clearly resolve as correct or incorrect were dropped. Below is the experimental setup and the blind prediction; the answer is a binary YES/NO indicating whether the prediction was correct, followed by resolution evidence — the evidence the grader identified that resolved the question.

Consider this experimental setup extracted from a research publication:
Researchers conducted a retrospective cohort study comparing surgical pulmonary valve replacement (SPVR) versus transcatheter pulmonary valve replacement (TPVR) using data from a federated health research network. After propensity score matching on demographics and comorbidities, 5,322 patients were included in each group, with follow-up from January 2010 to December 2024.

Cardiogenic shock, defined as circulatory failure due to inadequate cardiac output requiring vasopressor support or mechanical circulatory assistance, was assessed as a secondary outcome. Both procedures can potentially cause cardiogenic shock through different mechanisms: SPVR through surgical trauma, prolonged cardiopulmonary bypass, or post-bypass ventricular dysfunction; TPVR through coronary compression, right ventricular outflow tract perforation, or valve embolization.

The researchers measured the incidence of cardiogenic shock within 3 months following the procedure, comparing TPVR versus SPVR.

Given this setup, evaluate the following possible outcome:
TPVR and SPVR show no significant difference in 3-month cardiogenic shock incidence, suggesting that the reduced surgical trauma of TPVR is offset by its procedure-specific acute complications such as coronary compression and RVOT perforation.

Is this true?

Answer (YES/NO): NO